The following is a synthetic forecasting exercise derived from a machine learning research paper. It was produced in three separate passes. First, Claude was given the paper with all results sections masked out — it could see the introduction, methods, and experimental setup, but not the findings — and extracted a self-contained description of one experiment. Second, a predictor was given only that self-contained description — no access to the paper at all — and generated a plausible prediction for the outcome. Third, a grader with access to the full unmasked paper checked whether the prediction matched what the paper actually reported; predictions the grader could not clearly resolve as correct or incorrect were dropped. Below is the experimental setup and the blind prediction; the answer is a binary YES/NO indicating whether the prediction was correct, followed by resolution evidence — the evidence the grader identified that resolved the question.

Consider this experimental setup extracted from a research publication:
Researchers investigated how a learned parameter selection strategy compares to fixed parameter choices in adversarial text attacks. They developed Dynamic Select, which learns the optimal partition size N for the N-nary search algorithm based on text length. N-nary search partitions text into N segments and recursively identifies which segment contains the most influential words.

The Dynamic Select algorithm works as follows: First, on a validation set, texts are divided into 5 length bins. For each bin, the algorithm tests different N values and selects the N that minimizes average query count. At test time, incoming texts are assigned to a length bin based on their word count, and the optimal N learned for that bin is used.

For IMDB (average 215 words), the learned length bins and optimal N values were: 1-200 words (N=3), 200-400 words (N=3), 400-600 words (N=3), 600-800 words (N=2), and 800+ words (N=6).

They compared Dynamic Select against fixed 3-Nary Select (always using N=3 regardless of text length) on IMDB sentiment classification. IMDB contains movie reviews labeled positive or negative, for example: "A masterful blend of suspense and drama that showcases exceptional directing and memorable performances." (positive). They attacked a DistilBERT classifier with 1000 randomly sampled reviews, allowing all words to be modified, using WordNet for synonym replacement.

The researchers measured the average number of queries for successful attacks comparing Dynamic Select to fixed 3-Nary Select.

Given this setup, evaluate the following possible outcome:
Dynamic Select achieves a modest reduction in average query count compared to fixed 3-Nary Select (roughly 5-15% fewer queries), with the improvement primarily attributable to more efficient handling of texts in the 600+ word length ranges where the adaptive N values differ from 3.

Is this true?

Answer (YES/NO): NO